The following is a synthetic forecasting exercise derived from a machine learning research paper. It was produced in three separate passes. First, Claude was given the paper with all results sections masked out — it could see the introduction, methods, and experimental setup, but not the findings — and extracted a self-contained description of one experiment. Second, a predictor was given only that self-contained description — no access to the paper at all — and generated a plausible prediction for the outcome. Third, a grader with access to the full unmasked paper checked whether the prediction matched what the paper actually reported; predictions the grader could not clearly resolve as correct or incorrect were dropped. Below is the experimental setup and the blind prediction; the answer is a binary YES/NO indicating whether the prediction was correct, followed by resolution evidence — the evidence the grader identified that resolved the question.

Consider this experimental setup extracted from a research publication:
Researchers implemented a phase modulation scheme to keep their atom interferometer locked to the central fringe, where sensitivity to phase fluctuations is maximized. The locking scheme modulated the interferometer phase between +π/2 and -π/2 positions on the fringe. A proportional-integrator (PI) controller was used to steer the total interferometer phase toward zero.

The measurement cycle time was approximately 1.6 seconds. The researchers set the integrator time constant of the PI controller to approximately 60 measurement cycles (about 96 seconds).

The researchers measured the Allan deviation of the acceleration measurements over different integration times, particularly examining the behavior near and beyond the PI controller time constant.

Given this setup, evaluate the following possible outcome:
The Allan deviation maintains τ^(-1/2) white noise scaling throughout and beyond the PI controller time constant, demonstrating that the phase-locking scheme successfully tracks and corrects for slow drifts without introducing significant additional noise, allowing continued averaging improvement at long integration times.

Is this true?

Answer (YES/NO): NO